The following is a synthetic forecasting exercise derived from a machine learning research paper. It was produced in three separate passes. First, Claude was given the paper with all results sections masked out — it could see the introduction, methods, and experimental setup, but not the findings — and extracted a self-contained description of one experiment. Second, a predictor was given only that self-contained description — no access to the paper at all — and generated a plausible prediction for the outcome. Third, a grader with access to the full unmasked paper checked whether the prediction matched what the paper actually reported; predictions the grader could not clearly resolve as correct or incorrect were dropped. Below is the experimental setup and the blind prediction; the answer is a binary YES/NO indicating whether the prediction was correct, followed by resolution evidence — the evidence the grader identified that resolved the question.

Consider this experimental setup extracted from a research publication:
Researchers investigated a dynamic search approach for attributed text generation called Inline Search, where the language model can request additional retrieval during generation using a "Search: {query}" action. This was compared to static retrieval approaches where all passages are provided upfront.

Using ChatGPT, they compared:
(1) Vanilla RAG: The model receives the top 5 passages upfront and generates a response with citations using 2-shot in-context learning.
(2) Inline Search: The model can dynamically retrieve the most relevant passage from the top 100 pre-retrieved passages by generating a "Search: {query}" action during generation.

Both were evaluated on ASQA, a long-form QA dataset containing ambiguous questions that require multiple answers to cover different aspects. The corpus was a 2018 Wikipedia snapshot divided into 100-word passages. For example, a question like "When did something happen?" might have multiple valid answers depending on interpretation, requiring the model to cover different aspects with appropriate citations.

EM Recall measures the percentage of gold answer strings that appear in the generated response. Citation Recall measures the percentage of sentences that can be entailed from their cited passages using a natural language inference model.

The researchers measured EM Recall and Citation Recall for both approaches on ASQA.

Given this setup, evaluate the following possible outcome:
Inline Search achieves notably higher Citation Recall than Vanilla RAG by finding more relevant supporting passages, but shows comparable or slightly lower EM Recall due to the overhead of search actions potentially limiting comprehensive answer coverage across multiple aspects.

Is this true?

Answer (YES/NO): NO